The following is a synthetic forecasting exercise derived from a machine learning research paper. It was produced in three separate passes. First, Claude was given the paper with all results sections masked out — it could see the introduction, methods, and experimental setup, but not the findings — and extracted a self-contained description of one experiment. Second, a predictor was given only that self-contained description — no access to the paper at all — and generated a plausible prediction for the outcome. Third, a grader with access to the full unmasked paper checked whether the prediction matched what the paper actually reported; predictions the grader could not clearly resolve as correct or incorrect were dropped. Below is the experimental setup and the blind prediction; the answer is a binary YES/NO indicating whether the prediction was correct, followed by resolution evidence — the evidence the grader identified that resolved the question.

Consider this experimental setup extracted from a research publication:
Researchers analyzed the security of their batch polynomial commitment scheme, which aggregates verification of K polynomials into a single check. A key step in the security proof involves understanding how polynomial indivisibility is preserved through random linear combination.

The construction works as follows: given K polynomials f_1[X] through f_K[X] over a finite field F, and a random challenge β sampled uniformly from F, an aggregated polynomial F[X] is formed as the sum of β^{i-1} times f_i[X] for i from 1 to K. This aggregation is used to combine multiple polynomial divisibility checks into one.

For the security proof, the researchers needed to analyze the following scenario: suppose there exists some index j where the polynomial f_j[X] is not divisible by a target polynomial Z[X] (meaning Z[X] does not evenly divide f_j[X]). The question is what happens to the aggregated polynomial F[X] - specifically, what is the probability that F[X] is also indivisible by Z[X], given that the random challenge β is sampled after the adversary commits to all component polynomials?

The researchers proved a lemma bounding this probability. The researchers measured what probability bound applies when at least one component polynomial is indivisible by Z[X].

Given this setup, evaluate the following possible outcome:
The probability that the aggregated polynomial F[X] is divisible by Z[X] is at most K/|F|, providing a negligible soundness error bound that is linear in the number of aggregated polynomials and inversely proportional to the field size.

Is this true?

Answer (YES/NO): YES